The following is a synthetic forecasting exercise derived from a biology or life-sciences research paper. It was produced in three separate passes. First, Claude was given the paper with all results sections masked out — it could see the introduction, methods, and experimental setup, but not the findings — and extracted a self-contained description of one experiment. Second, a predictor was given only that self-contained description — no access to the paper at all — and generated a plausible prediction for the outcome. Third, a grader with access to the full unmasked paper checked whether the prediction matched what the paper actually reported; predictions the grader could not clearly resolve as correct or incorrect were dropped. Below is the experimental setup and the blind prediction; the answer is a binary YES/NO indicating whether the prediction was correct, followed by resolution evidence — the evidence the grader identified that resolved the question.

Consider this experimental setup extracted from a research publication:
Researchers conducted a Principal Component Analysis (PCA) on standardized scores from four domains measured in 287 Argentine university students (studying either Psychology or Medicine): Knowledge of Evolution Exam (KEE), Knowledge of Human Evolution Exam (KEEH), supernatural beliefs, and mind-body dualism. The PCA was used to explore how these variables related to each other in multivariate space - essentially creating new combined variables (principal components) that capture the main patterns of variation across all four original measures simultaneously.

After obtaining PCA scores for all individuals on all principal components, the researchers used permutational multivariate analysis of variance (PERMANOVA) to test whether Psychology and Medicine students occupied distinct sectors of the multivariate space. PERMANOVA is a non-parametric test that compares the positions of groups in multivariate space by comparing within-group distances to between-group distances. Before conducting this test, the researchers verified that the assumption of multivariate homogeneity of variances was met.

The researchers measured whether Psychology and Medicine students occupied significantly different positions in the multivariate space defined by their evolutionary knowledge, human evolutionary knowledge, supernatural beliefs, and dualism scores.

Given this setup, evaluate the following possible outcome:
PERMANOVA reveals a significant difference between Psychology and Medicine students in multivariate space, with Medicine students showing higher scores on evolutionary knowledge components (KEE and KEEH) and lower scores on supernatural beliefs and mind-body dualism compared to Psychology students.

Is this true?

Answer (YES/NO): NO